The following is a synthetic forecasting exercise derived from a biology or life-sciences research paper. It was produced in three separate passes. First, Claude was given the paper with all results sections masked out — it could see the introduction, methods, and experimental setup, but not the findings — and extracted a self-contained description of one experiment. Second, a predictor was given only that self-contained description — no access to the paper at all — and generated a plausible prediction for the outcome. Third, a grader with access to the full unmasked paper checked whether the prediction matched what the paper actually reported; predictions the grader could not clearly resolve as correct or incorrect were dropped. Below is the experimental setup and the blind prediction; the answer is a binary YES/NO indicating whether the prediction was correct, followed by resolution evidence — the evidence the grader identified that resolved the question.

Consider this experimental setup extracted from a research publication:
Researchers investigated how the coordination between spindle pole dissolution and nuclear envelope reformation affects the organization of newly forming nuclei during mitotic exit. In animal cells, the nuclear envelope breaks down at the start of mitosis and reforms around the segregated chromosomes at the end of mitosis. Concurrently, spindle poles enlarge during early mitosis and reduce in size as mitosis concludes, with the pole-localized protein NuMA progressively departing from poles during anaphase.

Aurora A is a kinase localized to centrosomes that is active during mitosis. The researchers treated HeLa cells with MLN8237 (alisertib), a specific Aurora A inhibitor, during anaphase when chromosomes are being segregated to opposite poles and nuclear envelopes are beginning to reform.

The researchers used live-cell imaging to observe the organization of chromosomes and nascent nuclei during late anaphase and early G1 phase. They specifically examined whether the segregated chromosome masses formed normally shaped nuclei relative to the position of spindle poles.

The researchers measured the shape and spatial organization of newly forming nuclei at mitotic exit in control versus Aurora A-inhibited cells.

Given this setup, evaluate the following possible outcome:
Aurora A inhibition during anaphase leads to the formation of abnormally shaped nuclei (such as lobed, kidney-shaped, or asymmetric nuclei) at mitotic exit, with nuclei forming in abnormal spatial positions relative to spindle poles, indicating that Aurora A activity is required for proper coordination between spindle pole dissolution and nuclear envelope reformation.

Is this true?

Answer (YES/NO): YES